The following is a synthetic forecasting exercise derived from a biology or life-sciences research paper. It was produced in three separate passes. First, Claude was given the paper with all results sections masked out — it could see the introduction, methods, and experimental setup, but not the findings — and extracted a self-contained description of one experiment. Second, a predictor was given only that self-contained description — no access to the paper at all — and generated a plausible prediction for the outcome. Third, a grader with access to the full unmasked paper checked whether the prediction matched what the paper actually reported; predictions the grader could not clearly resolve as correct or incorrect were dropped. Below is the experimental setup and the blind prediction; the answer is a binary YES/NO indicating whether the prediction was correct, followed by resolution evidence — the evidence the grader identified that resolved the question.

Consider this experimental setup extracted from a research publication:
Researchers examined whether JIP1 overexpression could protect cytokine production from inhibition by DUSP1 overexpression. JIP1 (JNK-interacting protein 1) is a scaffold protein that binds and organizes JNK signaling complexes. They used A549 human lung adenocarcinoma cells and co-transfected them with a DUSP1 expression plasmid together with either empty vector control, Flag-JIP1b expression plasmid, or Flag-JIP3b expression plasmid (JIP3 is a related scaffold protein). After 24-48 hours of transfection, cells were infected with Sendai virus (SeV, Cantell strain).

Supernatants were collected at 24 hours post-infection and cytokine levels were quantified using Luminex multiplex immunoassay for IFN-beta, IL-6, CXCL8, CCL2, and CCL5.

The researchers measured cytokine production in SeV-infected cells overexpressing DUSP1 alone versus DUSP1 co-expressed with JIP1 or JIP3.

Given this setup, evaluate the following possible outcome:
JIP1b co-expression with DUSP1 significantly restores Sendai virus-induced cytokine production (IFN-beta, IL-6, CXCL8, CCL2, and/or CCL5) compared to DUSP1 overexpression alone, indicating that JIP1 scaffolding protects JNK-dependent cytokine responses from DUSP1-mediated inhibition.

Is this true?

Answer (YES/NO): NO